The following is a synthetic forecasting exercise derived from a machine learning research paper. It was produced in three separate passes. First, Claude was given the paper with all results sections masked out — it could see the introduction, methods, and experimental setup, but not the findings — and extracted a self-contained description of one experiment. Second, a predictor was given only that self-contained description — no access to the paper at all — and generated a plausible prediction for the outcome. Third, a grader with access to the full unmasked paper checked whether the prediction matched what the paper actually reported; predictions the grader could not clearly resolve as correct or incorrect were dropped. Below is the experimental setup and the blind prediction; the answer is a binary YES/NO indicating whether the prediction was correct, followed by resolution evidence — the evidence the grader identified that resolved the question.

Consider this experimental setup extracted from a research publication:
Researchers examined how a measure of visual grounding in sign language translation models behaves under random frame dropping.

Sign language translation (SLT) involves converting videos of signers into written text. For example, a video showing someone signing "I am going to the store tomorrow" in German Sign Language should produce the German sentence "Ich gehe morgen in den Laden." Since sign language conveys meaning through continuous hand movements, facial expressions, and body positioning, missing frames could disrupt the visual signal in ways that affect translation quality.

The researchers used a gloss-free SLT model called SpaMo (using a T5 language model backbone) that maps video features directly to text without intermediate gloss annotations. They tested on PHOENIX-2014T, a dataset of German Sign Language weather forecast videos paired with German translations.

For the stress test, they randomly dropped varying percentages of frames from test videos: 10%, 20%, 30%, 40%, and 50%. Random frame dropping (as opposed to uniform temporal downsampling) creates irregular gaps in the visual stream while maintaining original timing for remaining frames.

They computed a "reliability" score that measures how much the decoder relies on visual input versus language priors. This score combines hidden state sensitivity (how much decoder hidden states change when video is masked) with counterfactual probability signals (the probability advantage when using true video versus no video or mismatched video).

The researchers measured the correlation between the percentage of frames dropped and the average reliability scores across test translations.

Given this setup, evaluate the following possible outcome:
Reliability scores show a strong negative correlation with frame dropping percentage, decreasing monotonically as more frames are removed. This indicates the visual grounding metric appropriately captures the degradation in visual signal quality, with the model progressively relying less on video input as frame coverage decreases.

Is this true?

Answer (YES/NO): NO